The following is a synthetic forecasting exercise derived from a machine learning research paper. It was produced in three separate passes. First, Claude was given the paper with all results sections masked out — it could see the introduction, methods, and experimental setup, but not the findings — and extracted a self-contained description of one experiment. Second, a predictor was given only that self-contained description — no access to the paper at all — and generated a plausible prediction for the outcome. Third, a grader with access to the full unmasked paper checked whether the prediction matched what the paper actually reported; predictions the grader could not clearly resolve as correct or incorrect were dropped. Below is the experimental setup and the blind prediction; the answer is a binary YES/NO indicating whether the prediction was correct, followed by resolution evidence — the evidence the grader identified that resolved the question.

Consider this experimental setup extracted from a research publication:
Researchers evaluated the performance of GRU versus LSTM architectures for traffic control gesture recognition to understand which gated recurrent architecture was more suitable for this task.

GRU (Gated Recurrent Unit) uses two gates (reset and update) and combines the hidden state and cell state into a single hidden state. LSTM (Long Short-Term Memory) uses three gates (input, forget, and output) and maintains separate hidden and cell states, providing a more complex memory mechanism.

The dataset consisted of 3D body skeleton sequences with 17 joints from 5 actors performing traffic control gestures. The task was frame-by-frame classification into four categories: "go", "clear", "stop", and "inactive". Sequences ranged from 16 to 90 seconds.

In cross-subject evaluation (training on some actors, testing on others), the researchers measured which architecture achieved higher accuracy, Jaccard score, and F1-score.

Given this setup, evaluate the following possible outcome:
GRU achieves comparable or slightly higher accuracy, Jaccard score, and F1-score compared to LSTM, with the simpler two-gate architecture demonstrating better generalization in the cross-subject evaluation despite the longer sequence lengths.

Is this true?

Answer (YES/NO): YES